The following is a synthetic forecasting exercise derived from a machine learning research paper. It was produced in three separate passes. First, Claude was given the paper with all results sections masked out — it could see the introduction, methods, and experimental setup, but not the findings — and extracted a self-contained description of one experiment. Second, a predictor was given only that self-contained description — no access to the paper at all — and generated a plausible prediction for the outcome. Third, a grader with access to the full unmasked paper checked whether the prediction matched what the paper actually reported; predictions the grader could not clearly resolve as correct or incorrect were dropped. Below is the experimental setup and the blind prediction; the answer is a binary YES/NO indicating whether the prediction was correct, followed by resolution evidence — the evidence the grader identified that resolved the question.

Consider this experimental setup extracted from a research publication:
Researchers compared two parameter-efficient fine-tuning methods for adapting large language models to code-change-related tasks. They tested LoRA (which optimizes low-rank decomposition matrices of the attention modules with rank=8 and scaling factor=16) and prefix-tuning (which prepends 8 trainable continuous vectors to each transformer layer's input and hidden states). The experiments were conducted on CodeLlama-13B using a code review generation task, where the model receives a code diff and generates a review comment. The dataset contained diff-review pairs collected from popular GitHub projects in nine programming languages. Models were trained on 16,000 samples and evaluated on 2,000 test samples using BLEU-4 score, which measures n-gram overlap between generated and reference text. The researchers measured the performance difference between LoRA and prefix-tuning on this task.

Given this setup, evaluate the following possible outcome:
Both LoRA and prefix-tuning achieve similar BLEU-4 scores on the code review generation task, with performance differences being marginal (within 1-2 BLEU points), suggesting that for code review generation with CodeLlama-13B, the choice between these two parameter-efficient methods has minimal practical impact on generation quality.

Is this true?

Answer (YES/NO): NO